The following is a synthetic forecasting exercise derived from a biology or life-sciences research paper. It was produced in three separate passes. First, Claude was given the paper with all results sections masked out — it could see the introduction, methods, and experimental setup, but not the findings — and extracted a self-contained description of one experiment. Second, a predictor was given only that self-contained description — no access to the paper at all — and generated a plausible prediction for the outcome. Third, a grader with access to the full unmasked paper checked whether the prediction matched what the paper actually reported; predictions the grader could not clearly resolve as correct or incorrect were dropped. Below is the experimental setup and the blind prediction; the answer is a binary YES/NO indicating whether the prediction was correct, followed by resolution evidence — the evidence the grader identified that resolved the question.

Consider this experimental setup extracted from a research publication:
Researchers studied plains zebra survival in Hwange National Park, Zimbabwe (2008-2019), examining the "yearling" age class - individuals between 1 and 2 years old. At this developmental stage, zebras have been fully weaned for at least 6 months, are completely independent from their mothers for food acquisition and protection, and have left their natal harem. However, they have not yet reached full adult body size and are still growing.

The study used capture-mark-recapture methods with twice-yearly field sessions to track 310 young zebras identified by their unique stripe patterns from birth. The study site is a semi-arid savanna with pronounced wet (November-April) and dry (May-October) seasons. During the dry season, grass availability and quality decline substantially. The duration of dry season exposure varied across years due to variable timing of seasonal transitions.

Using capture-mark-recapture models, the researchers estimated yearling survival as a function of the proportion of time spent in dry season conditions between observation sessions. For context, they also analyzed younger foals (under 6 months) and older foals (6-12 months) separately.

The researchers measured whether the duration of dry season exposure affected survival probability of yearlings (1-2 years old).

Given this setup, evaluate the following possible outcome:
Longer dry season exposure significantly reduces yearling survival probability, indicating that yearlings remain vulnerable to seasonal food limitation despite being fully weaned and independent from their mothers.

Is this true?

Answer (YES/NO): YES